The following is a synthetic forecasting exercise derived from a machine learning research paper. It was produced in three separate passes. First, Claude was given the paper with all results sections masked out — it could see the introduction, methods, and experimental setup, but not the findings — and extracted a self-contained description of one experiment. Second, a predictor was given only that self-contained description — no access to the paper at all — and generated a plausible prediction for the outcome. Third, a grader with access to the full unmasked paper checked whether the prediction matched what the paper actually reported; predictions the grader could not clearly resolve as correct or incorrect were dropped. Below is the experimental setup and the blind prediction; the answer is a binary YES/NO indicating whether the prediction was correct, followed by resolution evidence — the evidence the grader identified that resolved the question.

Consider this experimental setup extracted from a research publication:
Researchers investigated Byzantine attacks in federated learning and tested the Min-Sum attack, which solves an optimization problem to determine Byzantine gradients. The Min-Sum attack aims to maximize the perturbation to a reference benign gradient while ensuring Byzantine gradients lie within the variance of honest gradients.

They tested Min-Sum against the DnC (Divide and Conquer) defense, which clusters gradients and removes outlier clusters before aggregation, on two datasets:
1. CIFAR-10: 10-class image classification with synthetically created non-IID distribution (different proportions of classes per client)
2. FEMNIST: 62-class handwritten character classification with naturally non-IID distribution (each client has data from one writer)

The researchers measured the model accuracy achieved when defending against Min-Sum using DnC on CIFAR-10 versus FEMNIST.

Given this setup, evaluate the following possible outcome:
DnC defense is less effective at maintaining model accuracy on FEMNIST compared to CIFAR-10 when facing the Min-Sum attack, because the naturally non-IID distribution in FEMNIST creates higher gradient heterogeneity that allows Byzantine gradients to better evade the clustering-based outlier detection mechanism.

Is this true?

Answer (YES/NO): NO